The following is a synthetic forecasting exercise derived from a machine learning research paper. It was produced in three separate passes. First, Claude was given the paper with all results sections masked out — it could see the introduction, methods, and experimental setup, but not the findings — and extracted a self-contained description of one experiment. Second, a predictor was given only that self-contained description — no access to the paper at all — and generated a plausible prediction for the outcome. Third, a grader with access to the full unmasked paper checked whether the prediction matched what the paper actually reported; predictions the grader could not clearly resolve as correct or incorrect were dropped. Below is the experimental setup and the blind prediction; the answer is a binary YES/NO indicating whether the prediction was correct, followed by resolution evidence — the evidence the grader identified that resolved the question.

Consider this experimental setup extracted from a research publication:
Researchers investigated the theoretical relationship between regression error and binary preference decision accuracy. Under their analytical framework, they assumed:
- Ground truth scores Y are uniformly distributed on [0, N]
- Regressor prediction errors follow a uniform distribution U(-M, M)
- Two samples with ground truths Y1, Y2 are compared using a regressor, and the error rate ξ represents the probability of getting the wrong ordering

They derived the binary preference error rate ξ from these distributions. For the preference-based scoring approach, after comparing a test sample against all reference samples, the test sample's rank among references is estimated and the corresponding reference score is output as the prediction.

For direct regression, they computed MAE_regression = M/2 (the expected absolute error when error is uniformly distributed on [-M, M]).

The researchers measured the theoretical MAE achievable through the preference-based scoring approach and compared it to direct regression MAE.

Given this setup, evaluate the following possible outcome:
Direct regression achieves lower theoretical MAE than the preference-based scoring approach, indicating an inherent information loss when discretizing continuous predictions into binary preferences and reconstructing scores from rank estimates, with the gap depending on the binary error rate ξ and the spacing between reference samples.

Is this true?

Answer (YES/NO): NO